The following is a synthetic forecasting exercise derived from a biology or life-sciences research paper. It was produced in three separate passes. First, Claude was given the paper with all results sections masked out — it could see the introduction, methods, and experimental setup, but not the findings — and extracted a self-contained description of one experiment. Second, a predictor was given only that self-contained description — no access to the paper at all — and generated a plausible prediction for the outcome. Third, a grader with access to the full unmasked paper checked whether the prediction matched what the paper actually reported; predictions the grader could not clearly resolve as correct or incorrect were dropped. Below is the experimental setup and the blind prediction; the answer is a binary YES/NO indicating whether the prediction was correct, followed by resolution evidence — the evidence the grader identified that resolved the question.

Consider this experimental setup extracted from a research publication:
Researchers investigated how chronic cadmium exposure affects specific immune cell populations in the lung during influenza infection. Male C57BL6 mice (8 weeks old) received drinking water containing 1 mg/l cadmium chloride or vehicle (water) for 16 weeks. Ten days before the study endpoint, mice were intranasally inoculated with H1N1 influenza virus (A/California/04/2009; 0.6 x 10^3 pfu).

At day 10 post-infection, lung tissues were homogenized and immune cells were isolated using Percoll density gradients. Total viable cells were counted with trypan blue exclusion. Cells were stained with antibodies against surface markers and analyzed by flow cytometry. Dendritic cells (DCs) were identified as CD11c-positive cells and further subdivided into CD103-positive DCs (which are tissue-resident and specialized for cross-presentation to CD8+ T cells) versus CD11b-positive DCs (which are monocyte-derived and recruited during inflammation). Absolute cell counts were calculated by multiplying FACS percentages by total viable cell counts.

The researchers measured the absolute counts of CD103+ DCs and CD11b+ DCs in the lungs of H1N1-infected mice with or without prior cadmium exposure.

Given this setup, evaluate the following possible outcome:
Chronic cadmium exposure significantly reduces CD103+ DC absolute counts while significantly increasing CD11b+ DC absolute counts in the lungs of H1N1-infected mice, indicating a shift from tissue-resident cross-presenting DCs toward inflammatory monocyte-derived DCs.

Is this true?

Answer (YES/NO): NO